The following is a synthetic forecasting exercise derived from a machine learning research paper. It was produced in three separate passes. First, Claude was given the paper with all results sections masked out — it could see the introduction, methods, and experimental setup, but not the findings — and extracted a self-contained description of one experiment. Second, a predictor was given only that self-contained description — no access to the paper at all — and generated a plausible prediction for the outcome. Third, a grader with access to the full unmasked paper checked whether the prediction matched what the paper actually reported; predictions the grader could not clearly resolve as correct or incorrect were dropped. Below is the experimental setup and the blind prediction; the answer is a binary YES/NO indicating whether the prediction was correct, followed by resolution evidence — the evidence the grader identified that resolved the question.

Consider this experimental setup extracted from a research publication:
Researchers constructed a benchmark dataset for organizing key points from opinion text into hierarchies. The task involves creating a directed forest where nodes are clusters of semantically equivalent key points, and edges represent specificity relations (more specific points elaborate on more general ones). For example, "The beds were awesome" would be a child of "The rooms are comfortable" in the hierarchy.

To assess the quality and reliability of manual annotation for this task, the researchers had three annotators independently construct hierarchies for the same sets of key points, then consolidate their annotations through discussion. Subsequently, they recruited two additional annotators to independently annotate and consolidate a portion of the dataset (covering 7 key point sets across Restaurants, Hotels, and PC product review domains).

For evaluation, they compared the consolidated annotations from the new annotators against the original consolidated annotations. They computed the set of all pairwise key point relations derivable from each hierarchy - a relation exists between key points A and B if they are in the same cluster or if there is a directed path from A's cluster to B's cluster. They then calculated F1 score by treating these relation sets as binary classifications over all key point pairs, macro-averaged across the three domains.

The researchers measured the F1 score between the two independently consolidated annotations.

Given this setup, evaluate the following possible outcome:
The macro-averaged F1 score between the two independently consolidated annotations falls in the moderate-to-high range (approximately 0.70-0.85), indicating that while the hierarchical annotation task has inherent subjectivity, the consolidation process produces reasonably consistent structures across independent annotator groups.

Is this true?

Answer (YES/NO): YES